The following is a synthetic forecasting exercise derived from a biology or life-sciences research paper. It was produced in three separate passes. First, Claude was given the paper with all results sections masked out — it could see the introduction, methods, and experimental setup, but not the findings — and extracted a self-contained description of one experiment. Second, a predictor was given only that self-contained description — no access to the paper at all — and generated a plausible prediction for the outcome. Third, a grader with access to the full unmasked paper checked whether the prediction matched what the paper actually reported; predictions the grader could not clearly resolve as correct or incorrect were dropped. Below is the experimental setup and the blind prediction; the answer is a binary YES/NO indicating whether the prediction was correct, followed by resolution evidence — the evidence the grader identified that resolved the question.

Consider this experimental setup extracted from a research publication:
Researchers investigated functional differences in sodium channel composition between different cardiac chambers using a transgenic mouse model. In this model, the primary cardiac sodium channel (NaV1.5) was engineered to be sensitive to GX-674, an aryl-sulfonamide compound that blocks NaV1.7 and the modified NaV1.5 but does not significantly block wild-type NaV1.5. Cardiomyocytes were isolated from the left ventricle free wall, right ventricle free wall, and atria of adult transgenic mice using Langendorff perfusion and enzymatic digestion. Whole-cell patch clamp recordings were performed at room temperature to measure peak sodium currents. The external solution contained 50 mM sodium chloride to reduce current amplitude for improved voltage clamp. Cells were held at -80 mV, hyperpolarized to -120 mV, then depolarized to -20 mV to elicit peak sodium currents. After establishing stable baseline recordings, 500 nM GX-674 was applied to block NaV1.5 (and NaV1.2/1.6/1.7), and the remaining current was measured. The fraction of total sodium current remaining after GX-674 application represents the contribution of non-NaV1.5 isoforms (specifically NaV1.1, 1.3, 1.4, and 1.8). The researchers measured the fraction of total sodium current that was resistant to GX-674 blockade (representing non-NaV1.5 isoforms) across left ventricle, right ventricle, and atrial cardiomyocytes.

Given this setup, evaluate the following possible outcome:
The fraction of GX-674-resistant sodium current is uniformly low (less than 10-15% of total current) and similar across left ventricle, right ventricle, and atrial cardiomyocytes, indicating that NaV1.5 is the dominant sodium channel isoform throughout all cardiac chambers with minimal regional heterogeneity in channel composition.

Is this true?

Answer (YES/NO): NO